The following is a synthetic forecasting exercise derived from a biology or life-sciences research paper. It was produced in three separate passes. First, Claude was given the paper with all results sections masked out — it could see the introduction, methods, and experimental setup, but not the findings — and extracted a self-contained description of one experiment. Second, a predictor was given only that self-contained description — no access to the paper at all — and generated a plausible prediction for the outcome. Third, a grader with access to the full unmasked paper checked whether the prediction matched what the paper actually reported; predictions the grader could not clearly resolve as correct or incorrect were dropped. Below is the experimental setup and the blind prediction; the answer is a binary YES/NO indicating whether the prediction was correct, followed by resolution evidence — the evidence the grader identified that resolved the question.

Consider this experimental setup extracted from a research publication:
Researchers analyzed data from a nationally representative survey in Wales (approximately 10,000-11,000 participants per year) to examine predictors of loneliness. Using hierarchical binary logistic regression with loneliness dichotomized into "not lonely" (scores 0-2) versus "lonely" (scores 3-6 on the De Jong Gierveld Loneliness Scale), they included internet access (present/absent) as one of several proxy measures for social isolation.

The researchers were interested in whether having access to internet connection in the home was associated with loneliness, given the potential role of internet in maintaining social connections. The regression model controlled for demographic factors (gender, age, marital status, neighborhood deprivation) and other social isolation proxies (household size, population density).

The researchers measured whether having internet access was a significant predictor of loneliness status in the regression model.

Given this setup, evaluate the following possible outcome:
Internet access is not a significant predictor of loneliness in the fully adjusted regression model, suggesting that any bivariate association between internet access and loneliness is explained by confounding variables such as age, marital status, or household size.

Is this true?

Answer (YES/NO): NO